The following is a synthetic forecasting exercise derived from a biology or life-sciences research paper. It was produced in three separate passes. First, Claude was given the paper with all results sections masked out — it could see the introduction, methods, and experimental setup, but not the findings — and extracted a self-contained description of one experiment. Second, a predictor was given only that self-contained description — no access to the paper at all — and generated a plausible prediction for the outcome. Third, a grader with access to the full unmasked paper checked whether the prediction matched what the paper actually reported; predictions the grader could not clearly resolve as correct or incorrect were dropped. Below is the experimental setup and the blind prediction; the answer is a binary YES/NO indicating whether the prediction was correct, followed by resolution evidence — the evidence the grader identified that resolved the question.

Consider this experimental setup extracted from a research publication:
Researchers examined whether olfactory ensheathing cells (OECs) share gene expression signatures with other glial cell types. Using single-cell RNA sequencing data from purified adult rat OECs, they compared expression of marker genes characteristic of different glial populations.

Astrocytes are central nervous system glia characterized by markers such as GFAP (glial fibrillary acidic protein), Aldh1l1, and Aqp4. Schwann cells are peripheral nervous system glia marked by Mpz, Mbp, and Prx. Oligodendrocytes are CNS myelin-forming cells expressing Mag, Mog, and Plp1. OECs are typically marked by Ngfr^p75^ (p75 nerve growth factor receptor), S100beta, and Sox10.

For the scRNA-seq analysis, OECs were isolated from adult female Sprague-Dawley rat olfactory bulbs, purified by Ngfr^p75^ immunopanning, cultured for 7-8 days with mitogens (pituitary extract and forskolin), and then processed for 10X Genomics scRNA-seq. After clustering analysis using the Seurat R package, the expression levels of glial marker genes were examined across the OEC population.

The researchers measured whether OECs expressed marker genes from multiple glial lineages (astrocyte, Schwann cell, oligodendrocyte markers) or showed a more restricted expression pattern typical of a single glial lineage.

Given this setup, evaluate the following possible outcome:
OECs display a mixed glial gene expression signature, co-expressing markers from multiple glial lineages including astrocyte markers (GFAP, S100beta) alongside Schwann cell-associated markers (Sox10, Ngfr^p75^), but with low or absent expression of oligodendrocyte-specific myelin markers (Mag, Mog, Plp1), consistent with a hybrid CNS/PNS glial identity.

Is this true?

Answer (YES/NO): NO